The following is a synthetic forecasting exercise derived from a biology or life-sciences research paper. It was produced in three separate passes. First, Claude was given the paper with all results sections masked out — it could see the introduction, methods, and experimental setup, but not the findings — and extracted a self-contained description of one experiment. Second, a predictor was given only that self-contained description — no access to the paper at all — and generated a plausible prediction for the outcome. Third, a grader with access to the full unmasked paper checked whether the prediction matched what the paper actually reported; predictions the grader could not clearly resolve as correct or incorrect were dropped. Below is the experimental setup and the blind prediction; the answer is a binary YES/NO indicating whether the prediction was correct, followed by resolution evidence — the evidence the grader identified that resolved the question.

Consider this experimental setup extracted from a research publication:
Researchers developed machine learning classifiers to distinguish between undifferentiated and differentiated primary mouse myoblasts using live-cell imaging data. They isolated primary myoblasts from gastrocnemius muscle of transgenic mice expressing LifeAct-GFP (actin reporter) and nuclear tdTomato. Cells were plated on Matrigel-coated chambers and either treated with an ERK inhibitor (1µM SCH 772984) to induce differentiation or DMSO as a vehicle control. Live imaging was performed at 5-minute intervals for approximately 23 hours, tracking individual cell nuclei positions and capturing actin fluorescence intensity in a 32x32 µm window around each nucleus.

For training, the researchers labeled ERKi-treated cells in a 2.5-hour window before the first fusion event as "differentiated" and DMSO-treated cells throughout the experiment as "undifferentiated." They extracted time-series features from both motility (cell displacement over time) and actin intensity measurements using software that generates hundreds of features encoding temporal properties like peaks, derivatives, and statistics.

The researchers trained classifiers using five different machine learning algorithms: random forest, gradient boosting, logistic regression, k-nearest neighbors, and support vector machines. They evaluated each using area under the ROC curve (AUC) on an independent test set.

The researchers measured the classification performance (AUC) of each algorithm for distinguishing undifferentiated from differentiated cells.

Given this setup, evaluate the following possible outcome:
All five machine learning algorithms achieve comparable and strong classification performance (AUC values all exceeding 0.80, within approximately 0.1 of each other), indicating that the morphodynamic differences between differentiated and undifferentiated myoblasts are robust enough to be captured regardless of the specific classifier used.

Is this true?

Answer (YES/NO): NO